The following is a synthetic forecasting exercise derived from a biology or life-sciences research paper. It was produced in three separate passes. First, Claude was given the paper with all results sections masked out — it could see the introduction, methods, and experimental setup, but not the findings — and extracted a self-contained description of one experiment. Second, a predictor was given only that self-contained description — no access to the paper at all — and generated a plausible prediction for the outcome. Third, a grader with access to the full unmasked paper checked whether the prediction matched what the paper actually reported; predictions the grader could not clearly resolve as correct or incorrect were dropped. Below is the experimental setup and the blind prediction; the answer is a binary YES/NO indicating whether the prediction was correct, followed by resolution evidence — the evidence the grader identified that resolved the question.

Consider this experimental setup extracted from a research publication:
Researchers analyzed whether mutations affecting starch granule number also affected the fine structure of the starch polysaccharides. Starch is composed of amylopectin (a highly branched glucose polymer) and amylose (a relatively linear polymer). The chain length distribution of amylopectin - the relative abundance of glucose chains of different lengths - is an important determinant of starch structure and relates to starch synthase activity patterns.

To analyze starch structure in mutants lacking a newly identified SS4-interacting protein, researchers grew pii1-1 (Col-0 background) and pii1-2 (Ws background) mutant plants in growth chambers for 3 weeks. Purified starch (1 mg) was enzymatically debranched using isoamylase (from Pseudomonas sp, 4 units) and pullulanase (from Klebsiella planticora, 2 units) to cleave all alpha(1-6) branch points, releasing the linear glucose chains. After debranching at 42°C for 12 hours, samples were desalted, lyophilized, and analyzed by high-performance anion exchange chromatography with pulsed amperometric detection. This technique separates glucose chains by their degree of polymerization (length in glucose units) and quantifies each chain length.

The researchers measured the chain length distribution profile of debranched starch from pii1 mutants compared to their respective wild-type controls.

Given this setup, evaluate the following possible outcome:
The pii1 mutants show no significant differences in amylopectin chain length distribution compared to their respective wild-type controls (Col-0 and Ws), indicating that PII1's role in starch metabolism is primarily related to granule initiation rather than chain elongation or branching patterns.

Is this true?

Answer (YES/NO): YES